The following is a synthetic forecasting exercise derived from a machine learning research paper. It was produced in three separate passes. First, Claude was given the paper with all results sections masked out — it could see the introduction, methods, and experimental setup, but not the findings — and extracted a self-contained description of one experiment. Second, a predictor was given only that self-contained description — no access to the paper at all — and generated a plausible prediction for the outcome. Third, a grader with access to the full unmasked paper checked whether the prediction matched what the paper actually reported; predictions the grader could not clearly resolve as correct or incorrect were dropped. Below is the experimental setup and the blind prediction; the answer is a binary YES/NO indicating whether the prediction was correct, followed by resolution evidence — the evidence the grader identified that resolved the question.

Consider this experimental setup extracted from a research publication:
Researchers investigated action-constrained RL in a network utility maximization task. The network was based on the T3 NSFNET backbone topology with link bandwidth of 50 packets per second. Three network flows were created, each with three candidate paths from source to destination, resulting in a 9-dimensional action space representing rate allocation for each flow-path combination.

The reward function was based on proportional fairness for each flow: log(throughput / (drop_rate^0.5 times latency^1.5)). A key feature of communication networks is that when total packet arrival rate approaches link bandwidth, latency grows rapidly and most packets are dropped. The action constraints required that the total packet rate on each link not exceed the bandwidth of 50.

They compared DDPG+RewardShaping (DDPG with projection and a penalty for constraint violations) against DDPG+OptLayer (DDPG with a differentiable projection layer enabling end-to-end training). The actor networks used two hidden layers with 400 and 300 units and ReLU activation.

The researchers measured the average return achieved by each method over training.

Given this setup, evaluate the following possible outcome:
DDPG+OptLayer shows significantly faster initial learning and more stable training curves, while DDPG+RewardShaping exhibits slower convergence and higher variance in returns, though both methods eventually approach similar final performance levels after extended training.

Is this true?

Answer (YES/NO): NO